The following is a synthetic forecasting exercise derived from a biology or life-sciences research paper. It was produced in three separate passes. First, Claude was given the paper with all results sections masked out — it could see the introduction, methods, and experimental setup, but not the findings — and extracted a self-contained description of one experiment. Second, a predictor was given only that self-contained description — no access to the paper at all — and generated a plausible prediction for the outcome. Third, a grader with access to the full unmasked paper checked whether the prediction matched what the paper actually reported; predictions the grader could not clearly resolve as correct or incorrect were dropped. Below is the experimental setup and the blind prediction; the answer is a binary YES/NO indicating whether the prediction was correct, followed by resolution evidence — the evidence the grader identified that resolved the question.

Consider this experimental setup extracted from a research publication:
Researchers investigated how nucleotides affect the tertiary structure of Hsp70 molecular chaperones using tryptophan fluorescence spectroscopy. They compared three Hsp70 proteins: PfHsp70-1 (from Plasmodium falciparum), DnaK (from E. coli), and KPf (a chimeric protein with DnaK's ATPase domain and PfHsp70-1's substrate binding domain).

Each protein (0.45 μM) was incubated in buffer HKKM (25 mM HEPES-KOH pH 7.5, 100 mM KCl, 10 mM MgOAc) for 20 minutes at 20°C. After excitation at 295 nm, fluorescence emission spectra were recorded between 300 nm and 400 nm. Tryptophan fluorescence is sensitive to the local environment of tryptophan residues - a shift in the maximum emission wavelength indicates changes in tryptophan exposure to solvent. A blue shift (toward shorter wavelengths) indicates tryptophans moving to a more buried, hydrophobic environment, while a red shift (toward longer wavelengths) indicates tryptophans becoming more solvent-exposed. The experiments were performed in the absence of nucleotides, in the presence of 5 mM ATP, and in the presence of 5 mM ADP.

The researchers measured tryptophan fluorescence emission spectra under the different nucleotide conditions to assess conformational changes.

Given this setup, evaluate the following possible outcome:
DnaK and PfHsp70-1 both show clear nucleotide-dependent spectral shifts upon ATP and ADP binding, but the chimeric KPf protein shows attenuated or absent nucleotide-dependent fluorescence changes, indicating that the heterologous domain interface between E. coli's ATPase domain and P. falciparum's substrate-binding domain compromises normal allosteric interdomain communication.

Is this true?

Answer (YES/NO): NO